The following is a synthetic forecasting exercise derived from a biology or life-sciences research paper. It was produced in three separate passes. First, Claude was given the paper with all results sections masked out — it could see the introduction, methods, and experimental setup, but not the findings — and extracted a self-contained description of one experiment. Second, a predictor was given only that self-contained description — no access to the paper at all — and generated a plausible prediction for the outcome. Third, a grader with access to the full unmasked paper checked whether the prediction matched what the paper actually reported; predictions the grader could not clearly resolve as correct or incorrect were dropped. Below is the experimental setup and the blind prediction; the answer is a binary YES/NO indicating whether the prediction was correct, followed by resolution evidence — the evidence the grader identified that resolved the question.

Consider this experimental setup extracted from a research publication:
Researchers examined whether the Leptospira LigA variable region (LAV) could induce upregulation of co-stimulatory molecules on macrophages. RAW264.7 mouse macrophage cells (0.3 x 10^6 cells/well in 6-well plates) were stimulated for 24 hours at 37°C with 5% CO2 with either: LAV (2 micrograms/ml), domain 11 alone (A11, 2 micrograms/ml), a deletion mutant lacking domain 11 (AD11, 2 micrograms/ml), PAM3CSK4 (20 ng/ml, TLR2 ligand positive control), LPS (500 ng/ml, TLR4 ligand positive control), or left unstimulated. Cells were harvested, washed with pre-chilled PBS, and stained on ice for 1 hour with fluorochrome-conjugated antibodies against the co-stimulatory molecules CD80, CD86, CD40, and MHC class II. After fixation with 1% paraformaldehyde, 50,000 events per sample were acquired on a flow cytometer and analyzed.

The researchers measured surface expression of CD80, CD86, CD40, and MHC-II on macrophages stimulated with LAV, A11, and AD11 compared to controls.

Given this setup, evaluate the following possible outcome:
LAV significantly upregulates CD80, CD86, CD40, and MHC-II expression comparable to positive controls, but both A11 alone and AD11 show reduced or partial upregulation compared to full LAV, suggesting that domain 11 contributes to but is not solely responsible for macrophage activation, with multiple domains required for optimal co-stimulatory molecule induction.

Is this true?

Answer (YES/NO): NO